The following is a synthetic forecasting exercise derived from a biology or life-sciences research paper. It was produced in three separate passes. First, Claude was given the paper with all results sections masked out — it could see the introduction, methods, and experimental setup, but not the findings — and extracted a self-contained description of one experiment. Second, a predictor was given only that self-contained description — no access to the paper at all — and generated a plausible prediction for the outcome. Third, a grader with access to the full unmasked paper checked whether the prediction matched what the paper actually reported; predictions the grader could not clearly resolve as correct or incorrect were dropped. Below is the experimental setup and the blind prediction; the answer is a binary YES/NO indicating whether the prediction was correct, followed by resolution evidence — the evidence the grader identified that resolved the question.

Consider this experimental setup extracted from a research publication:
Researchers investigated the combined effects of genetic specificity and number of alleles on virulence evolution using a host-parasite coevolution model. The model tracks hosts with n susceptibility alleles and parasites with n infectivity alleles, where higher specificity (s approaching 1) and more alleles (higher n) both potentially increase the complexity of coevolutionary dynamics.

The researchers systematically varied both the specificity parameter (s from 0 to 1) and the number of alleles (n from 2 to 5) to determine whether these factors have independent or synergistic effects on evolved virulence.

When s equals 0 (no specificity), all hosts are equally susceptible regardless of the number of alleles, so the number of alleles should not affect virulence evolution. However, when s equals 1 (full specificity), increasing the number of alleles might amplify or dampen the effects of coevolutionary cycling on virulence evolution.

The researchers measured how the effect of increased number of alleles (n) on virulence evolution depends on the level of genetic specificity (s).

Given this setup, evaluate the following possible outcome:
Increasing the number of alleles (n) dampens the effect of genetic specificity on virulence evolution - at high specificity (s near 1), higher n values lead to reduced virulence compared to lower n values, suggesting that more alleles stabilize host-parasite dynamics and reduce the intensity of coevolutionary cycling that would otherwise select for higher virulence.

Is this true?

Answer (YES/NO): NO